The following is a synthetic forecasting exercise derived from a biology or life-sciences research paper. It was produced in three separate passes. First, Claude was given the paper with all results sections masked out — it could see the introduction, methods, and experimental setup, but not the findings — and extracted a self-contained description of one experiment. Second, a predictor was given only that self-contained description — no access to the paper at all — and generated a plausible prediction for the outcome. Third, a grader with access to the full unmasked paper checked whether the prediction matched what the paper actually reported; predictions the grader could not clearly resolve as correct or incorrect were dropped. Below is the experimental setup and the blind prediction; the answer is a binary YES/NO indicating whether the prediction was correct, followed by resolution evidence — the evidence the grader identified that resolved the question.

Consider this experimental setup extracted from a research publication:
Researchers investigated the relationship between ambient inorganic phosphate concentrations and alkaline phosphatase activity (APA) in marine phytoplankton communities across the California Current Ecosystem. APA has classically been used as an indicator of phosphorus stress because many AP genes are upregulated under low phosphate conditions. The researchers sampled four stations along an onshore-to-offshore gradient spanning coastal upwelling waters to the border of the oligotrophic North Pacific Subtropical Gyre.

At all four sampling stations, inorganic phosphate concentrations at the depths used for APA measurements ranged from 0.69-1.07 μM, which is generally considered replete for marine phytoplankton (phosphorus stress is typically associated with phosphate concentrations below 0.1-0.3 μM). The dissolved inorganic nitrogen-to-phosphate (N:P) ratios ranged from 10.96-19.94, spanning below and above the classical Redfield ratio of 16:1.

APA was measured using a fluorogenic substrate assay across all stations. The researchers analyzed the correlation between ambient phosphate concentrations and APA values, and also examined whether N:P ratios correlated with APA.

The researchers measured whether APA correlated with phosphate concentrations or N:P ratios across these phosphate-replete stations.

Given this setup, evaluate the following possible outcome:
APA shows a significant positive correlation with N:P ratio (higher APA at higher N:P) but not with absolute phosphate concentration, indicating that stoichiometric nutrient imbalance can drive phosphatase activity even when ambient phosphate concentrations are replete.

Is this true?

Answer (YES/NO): NO